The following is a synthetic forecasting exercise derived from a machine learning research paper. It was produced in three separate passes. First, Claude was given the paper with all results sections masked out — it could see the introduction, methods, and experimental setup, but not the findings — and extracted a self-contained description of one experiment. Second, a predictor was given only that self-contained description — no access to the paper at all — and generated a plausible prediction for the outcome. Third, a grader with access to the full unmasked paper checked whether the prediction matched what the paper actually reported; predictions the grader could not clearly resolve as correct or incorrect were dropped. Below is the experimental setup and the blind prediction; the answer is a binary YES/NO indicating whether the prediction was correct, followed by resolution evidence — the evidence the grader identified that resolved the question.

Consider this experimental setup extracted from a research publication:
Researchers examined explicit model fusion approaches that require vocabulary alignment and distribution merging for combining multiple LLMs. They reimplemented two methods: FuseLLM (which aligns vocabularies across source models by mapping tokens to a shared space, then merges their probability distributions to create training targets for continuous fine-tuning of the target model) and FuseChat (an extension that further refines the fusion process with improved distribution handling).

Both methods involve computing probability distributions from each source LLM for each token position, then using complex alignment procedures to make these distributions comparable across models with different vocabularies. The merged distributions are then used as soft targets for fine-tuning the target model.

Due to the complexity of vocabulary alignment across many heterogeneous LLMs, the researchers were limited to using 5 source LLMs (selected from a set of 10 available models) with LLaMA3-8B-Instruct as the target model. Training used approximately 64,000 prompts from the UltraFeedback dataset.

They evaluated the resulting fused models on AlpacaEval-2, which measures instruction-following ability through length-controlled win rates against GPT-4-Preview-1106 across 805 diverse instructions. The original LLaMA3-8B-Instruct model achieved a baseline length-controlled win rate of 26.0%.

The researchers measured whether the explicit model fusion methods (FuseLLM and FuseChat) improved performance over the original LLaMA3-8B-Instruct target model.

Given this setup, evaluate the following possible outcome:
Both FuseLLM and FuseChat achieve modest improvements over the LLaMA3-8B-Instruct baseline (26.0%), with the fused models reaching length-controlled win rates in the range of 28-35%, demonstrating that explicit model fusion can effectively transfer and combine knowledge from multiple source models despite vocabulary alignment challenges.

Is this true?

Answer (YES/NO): NO